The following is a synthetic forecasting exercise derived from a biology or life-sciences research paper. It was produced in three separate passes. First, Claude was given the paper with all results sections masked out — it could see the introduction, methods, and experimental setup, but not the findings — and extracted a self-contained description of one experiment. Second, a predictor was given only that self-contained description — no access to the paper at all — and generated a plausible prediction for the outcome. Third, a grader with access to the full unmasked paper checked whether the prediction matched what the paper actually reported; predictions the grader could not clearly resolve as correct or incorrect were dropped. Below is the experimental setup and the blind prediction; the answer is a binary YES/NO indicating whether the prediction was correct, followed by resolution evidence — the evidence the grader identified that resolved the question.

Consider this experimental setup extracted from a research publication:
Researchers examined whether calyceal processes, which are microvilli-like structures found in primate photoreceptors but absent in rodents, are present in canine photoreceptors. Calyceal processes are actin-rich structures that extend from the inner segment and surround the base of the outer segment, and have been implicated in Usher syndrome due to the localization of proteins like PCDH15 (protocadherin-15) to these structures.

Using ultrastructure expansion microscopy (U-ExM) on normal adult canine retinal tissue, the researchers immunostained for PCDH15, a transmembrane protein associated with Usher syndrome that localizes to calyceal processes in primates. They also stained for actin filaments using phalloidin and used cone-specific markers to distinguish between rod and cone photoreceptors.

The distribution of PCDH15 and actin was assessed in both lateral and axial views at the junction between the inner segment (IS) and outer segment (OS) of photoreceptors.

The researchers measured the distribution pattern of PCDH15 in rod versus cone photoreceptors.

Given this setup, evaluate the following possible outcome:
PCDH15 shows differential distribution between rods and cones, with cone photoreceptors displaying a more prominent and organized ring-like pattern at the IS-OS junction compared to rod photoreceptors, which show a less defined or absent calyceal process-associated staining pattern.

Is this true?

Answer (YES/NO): YES